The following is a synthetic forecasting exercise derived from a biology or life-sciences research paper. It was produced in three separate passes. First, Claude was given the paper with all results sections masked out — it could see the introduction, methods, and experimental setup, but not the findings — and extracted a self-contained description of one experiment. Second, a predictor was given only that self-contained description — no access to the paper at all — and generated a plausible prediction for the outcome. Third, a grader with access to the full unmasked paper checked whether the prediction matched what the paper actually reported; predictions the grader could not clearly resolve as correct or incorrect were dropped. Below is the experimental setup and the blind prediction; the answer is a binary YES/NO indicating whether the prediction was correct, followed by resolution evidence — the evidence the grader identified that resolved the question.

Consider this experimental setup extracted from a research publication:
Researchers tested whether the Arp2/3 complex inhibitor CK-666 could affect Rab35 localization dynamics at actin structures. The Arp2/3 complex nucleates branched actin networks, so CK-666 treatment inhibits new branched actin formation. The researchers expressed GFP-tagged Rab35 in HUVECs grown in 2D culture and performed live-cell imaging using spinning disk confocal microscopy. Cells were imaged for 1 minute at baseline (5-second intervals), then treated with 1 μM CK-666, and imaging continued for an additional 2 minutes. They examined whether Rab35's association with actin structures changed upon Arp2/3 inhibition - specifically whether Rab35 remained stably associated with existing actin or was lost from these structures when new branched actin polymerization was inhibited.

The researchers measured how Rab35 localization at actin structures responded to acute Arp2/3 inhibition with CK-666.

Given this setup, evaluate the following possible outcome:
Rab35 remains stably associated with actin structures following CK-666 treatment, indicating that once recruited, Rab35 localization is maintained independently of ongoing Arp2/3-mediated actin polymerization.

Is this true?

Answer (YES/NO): NO